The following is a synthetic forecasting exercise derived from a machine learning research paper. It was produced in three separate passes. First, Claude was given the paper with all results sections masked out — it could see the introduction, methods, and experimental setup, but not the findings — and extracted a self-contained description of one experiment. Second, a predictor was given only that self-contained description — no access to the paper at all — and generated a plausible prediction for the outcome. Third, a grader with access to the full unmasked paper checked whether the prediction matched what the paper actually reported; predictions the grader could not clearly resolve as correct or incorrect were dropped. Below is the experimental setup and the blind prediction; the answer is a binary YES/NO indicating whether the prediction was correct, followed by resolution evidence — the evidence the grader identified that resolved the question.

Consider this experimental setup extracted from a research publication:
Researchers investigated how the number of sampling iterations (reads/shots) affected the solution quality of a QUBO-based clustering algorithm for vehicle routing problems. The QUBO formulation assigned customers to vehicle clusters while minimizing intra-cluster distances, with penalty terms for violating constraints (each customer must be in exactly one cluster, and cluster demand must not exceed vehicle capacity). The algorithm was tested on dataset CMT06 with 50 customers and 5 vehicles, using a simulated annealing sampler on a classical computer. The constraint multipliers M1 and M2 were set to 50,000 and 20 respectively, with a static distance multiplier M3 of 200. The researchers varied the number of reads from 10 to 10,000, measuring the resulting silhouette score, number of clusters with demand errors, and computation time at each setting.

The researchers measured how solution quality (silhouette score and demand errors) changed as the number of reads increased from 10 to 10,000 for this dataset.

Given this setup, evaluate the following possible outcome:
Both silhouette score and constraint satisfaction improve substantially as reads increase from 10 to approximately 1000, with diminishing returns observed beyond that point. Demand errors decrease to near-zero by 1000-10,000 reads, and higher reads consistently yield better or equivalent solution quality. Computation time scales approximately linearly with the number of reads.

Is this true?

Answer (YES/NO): NO